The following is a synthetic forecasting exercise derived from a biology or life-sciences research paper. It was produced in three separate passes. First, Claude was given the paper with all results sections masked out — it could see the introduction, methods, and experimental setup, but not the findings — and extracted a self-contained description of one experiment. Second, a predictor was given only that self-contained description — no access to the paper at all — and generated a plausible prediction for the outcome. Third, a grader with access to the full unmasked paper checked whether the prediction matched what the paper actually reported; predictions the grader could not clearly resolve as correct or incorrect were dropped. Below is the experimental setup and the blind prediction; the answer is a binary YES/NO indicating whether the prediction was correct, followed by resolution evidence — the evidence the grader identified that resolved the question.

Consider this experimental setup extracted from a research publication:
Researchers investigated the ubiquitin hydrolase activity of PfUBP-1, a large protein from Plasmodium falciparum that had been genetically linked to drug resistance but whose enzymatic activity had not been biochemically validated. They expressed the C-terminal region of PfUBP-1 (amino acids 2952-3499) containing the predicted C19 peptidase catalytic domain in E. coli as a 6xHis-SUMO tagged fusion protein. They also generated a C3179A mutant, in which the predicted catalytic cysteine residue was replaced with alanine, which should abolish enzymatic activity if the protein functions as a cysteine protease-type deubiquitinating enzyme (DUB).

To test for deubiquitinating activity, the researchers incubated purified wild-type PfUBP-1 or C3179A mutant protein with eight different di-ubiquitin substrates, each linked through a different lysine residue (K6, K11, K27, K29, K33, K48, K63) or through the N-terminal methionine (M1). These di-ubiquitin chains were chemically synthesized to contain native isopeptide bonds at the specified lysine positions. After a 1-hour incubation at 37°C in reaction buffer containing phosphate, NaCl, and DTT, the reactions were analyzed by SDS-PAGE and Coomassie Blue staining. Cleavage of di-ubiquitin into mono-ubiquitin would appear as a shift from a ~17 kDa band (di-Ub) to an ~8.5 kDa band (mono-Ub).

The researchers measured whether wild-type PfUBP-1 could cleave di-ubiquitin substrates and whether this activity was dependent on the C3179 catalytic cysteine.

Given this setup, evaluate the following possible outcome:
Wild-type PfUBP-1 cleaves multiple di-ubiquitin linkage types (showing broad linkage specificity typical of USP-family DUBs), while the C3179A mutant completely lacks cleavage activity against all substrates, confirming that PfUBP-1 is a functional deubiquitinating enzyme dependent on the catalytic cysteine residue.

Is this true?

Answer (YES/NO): YES